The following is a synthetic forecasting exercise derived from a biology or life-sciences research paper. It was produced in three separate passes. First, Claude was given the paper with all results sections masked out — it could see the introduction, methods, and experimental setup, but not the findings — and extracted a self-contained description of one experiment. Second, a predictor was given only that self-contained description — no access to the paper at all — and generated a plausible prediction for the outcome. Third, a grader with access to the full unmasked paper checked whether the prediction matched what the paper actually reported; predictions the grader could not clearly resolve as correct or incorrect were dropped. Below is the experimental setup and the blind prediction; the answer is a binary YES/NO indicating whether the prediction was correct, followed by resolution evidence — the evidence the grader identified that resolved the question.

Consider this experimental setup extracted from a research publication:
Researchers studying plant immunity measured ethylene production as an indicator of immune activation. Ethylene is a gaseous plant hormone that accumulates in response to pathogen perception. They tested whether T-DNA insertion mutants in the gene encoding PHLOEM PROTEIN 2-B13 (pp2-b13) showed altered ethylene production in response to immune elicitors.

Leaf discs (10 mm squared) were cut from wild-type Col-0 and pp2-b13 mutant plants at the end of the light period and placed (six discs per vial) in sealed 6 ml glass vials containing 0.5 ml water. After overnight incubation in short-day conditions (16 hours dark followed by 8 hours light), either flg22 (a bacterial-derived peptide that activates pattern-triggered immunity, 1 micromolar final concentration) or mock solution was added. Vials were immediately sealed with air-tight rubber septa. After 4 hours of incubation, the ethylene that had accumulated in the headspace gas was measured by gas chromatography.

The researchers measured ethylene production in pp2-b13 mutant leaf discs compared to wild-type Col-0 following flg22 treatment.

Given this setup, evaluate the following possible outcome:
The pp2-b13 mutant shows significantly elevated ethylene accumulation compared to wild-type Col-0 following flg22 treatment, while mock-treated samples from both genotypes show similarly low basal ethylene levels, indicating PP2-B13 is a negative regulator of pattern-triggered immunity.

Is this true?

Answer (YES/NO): NO